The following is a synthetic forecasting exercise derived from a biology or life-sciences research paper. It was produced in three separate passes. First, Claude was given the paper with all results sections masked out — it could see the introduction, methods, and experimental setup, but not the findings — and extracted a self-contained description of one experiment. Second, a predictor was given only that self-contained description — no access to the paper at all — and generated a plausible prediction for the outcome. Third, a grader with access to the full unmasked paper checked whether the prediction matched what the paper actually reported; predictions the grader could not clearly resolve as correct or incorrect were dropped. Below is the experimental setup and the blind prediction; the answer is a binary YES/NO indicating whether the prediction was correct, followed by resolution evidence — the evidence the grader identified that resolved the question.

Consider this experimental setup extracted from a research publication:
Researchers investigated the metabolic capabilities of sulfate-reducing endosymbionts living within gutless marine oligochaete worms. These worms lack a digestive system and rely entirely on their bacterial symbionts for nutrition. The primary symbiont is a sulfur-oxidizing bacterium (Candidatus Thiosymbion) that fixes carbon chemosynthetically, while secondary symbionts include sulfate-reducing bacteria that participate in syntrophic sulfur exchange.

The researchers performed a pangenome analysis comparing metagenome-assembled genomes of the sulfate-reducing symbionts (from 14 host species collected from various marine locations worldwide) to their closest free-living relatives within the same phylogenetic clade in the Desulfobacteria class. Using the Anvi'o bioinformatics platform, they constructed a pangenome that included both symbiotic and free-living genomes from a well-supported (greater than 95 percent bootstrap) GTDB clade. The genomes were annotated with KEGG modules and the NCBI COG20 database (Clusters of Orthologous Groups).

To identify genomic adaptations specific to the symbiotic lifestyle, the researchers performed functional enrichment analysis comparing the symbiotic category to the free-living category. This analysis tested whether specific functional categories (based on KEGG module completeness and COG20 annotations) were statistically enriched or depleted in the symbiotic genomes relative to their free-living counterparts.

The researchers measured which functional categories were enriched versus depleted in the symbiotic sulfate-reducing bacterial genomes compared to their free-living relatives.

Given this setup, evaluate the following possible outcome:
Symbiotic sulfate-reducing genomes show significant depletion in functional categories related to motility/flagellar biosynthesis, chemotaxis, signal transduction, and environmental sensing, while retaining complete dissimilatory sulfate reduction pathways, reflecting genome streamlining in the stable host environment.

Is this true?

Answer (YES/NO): NO